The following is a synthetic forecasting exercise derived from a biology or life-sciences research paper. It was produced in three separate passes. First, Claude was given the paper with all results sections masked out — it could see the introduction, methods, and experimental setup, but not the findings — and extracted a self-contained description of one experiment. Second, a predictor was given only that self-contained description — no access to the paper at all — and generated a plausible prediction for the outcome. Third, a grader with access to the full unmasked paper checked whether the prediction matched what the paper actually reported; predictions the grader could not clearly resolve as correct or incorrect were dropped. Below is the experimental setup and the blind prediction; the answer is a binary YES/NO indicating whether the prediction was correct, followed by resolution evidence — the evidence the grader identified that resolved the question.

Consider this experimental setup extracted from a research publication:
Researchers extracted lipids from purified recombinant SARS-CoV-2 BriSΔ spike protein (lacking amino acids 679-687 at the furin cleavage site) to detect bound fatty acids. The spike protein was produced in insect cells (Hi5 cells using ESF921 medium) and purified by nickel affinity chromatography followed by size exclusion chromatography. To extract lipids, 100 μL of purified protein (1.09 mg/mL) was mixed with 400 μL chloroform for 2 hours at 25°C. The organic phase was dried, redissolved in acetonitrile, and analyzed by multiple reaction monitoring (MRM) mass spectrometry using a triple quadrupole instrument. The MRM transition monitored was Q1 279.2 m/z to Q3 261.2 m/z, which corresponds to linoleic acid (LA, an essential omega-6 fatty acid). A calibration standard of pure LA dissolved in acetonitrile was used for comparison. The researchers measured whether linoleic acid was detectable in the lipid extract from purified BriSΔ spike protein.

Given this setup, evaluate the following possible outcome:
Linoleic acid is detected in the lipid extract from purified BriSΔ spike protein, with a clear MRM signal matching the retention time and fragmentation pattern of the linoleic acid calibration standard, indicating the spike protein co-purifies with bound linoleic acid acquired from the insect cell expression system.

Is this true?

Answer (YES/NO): YES